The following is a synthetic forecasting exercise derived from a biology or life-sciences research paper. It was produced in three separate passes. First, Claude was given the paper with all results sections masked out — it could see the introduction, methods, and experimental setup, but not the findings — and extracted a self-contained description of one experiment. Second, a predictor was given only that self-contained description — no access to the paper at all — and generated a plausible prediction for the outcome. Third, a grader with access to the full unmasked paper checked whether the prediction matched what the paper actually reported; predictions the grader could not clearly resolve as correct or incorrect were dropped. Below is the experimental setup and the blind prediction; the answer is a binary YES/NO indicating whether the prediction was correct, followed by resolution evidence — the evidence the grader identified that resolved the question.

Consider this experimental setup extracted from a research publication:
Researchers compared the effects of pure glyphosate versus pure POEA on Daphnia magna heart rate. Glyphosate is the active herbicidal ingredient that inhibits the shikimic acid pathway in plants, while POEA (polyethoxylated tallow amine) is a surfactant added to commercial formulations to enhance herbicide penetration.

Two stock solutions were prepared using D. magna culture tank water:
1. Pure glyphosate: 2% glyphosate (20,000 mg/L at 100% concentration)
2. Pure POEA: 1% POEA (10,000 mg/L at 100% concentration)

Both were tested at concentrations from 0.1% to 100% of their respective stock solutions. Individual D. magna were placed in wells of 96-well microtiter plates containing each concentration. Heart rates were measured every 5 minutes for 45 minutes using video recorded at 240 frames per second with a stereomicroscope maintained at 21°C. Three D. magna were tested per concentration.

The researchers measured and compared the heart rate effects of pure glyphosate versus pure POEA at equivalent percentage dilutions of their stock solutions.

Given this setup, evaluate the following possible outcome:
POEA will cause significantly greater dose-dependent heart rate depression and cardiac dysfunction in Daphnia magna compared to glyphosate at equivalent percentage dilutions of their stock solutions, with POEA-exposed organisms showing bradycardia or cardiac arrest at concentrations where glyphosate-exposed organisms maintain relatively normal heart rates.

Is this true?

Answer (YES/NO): NO